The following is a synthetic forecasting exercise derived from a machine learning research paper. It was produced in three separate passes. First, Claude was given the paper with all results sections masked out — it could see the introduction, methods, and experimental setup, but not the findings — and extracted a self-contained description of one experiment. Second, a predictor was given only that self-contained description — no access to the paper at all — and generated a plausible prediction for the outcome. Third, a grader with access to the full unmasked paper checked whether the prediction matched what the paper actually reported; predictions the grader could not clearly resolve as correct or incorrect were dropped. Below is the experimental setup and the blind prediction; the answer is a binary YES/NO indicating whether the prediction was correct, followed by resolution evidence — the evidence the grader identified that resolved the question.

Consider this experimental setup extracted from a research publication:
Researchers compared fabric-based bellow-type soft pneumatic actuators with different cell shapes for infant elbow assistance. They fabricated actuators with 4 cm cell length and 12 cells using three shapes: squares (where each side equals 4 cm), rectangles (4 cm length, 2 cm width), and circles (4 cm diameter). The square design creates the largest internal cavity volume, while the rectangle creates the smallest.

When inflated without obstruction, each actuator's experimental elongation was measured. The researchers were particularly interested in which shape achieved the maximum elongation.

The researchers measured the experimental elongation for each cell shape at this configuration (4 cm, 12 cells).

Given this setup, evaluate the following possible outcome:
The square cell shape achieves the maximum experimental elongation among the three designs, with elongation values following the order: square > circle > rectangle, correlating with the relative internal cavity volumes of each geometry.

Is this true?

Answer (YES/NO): NO